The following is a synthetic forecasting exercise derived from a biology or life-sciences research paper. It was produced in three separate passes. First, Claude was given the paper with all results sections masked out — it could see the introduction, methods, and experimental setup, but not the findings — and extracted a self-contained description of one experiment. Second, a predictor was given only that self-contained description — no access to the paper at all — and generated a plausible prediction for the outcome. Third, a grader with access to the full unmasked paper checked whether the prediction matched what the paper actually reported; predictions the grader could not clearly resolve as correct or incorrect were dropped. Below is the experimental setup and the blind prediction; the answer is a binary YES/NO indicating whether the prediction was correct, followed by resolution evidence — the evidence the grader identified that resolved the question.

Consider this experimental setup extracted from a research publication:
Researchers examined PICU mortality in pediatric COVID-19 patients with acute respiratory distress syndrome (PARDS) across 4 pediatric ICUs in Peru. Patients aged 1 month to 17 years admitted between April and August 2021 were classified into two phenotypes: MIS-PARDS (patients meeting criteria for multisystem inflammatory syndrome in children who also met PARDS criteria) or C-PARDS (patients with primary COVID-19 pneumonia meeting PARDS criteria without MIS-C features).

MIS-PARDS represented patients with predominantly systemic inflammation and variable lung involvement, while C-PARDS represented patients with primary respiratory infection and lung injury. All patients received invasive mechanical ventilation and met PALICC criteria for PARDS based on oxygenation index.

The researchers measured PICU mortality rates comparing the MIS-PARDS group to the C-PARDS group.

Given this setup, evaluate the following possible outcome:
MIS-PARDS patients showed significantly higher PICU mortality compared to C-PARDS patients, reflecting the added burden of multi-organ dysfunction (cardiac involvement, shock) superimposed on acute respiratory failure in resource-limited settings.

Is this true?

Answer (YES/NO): NO